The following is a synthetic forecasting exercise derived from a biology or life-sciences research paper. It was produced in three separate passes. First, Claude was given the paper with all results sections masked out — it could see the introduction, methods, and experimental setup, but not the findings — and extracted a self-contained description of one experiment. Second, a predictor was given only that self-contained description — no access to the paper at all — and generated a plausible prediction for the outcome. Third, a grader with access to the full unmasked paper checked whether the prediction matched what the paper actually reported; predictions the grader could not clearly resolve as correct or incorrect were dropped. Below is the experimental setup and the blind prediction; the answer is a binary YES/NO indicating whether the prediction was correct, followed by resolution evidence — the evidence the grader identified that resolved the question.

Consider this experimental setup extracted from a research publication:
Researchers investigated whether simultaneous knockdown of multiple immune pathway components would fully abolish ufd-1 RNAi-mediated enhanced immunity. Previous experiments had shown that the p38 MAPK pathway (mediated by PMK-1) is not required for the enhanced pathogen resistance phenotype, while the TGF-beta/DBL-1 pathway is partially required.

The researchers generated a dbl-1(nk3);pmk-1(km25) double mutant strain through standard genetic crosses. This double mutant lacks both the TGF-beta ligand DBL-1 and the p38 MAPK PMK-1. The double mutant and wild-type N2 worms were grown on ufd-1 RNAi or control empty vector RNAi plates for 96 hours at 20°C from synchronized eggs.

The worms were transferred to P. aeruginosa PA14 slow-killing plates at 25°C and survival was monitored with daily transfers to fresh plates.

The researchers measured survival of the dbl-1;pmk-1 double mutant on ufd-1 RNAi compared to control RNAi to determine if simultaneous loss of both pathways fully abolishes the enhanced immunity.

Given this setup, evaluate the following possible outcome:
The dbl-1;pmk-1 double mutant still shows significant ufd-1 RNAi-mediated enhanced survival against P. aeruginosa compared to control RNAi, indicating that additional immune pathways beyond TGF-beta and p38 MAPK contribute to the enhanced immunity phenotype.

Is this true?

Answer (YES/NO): YES